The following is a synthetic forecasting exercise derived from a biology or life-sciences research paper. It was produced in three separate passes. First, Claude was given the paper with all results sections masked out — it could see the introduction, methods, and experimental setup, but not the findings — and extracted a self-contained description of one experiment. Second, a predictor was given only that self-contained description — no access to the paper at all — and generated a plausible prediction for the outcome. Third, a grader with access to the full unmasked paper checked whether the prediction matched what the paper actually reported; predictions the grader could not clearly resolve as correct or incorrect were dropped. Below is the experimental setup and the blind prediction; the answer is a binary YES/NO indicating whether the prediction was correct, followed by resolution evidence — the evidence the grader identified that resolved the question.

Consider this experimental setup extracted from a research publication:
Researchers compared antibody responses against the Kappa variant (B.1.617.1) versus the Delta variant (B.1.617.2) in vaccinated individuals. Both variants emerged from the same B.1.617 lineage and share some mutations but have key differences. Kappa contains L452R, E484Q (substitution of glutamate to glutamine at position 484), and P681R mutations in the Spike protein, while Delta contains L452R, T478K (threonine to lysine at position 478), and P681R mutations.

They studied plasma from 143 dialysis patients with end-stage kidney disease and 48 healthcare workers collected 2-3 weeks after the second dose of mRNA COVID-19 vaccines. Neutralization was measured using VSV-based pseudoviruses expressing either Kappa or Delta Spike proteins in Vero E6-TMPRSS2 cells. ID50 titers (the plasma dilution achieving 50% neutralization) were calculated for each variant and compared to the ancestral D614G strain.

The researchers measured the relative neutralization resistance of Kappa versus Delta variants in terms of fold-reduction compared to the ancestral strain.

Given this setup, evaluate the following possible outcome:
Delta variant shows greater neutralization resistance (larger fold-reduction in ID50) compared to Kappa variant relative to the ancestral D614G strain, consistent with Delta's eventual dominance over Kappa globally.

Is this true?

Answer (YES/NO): NO